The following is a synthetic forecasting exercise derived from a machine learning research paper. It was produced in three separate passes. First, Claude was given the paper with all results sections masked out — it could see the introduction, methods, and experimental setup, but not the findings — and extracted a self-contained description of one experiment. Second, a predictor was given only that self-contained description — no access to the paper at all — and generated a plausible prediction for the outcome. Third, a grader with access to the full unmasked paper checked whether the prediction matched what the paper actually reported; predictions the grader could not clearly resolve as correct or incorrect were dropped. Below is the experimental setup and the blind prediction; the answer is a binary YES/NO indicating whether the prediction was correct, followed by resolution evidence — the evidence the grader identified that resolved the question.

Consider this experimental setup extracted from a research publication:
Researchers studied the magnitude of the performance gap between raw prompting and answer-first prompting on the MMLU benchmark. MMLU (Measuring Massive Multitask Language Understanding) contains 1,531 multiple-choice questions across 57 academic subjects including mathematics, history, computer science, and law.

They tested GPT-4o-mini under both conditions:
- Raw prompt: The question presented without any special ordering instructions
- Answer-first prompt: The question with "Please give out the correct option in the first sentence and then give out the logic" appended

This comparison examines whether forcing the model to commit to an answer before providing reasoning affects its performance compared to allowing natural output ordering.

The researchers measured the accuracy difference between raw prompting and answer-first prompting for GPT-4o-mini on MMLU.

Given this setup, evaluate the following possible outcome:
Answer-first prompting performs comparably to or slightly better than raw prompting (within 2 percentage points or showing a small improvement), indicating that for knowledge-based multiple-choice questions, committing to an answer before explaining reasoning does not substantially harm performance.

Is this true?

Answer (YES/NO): NO